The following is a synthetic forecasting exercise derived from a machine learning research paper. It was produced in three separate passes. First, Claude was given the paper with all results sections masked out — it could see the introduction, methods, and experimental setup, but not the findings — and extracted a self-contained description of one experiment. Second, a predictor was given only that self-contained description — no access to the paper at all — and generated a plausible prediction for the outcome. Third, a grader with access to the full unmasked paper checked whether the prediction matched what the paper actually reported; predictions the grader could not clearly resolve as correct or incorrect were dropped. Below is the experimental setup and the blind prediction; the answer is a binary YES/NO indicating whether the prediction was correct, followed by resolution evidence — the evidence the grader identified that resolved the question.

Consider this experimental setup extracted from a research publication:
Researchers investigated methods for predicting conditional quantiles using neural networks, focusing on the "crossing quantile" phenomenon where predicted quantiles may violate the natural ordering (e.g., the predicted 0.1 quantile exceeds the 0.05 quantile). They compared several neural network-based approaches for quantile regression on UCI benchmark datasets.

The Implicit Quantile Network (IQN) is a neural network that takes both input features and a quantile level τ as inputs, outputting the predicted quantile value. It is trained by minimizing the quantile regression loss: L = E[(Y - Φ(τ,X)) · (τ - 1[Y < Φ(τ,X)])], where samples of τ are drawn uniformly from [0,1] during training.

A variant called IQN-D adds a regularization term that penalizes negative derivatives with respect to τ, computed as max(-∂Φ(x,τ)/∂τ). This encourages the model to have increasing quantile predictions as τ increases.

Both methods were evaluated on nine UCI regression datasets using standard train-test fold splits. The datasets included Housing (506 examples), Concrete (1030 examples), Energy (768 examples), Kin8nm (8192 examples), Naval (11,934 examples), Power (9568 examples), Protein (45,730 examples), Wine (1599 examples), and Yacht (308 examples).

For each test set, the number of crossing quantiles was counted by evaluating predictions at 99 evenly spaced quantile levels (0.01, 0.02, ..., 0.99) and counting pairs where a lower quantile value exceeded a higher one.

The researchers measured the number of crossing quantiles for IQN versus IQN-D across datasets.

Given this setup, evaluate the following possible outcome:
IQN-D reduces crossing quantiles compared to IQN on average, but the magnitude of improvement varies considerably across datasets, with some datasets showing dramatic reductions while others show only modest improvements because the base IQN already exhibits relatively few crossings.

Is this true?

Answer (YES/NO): NO